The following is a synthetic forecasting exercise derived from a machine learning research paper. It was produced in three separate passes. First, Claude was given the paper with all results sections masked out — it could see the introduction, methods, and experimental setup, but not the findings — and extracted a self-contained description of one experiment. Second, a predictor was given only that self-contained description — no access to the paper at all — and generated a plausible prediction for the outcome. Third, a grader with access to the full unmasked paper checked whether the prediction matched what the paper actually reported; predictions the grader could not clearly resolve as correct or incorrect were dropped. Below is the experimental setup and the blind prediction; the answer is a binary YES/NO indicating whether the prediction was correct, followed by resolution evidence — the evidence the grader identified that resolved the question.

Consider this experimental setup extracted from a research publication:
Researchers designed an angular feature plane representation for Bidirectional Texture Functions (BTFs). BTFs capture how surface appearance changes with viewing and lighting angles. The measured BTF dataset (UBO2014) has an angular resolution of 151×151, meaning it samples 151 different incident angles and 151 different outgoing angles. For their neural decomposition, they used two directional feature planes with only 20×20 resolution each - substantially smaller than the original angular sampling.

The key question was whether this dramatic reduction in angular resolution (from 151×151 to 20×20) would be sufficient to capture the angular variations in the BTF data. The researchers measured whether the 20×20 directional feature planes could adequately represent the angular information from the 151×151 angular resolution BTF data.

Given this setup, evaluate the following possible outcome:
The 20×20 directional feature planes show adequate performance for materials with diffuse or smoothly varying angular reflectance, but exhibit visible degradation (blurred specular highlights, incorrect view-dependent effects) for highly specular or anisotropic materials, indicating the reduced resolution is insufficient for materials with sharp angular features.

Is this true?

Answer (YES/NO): NO